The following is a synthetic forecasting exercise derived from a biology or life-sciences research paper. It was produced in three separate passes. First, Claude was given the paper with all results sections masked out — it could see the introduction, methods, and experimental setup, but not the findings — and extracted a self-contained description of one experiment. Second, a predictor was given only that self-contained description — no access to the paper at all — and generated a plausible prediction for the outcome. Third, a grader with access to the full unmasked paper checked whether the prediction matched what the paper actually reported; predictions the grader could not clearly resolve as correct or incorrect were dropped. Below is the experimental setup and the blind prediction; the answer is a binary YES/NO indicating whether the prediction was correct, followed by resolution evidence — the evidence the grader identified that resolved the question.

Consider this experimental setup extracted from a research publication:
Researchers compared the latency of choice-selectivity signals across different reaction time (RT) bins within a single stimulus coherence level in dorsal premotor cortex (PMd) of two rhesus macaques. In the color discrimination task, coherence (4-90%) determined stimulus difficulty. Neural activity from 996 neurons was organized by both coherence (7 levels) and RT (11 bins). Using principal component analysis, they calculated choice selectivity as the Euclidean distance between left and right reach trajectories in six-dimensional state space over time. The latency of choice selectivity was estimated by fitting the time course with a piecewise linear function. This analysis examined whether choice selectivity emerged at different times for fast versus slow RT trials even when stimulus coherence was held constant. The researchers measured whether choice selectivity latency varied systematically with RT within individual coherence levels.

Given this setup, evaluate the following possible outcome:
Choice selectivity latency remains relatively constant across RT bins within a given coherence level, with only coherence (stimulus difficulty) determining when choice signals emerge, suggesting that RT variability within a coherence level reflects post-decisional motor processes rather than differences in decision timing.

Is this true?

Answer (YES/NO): NO